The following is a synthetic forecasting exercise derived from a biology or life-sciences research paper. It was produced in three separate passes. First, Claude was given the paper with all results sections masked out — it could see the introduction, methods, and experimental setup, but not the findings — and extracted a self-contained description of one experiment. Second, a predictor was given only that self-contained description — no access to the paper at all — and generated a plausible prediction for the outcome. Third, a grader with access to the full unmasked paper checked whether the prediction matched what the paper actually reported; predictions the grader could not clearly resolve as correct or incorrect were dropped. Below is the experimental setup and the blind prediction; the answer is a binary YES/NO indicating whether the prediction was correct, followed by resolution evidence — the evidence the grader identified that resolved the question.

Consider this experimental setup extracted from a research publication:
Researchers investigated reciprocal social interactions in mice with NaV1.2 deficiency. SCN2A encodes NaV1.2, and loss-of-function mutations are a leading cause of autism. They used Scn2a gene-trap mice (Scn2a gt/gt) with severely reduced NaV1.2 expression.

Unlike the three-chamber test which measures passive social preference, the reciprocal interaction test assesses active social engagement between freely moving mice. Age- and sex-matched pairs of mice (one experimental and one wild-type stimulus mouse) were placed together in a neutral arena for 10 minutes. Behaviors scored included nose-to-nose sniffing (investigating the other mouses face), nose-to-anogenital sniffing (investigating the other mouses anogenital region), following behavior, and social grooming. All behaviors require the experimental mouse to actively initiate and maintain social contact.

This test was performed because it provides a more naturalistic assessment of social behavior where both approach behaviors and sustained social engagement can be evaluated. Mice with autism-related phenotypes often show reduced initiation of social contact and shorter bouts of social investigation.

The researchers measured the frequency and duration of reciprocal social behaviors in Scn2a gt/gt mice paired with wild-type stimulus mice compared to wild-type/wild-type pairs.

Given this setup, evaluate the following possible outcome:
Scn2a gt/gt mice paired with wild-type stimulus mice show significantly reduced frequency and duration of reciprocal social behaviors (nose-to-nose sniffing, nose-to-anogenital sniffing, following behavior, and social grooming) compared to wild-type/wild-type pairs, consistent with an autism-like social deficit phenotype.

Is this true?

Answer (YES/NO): YES